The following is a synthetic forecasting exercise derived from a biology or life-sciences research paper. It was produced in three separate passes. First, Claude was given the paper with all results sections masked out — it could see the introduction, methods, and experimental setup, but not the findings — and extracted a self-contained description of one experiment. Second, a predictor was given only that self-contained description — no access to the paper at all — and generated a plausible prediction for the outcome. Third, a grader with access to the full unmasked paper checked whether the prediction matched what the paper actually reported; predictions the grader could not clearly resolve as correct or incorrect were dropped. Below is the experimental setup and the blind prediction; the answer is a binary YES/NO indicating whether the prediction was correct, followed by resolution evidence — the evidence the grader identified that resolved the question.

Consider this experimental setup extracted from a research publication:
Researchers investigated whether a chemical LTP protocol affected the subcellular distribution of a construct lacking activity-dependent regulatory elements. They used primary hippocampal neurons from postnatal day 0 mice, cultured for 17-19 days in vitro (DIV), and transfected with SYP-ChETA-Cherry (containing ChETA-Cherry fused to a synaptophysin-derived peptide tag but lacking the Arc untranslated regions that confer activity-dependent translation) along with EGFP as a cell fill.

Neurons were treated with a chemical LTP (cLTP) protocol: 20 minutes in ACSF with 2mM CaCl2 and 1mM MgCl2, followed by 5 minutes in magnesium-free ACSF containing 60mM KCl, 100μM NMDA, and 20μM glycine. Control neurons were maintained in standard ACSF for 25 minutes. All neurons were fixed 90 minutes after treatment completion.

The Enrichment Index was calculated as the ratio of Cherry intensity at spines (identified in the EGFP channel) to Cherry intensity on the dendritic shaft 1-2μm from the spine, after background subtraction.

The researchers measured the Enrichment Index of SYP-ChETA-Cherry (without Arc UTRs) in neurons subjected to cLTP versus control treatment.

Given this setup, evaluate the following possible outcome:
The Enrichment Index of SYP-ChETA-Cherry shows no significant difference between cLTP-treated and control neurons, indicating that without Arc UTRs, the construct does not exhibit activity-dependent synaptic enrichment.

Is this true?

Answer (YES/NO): YES